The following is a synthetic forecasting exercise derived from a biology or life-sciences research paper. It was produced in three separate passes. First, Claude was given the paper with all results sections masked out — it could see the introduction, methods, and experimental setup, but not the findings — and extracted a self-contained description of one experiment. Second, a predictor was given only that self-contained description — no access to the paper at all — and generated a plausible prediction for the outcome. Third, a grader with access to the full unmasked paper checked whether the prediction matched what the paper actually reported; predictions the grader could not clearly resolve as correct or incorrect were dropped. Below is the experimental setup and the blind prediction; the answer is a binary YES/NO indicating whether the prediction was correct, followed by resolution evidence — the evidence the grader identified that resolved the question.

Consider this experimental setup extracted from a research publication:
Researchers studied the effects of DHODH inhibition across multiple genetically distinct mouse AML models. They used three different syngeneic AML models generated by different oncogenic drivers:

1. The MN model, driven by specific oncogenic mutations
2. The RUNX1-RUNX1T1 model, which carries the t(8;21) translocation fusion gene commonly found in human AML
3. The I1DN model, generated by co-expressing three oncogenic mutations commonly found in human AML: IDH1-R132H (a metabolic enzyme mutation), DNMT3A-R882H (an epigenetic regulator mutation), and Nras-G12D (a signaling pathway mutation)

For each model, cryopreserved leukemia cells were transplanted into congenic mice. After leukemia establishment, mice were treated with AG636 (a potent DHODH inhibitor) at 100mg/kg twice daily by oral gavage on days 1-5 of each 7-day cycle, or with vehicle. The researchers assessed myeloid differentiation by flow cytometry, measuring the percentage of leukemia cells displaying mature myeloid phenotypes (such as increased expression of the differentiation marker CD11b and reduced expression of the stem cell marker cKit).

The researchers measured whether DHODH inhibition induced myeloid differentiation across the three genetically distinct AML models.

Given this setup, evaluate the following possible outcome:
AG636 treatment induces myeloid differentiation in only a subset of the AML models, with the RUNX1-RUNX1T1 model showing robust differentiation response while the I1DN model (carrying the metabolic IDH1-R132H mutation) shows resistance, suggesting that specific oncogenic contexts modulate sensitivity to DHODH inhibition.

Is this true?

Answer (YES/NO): NO